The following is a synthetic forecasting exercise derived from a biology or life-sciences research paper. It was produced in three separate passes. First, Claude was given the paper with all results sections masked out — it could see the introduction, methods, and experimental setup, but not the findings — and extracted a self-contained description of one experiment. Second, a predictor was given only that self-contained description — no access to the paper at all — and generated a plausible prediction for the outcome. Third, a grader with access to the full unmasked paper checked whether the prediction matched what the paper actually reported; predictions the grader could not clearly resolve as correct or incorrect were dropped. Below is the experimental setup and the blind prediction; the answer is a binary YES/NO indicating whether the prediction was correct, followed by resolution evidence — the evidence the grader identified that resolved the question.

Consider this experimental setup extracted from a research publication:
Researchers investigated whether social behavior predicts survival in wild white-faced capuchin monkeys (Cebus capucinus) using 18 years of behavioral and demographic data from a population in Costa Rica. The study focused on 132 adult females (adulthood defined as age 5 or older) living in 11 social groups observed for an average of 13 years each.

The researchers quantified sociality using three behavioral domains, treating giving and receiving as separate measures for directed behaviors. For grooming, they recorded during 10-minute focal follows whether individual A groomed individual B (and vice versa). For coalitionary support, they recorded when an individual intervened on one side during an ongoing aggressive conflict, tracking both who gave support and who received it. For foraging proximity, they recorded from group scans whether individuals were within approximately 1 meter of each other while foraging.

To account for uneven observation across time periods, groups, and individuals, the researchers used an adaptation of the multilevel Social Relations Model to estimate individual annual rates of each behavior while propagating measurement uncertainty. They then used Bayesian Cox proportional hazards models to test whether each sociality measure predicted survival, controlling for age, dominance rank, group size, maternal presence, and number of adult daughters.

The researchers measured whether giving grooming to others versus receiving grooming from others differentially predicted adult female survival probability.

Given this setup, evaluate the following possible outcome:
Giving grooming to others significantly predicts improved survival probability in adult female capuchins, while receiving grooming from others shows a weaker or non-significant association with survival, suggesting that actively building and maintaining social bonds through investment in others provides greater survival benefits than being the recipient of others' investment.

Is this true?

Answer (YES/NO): YES